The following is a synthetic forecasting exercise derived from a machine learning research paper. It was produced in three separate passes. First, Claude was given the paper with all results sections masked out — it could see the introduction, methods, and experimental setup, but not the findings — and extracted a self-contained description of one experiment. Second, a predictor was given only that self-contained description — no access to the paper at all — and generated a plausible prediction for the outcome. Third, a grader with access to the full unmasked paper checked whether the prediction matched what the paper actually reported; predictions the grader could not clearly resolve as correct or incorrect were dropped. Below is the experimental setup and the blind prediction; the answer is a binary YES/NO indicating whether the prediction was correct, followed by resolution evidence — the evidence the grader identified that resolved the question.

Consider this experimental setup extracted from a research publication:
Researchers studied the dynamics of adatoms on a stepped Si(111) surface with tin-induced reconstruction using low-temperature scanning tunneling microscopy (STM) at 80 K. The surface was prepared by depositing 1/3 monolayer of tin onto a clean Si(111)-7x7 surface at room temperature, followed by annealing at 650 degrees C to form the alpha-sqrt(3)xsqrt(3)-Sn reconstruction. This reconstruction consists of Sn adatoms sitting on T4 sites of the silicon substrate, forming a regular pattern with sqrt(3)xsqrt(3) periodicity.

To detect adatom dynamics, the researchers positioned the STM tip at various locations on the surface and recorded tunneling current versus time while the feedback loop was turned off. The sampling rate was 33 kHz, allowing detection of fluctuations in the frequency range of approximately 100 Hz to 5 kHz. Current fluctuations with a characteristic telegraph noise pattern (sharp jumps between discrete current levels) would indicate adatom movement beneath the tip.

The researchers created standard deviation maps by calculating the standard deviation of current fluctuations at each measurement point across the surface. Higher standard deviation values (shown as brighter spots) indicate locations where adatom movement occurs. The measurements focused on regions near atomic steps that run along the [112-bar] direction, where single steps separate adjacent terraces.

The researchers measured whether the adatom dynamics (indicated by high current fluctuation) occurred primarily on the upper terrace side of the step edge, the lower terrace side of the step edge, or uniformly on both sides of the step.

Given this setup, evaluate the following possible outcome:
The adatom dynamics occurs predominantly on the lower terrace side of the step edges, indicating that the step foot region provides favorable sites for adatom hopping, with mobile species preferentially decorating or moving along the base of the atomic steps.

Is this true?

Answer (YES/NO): YES